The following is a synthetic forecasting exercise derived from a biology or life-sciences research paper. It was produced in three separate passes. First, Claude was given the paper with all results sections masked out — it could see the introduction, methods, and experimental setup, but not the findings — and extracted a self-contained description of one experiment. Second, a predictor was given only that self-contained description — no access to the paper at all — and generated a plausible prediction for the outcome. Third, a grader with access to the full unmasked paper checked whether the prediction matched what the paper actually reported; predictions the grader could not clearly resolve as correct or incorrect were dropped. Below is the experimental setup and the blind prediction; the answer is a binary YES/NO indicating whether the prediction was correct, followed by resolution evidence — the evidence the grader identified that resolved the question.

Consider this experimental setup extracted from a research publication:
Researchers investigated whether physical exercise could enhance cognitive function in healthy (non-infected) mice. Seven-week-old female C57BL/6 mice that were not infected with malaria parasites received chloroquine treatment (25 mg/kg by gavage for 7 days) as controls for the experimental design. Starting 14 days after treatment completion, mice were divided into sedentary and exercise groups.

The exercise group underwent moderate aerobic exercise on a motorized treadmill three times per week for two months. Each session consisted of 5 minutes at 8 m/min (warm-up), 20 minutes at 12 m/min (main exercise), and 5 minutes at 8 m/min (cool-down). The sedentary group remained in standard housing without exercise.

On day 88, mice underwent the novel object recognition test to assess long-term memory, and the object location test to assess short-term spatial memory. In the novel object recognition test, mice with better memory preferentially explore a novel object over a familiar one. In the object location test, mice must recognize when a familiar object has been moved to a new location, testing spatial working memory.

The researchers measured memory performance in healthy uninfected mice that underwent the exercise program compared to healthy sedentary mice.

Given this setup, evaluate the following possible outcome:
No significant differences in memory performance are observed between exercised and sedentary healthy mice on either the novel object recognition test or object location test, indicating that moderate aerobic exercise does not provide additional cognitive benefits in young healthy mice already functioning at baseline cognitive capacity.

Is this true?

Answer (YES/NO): NO